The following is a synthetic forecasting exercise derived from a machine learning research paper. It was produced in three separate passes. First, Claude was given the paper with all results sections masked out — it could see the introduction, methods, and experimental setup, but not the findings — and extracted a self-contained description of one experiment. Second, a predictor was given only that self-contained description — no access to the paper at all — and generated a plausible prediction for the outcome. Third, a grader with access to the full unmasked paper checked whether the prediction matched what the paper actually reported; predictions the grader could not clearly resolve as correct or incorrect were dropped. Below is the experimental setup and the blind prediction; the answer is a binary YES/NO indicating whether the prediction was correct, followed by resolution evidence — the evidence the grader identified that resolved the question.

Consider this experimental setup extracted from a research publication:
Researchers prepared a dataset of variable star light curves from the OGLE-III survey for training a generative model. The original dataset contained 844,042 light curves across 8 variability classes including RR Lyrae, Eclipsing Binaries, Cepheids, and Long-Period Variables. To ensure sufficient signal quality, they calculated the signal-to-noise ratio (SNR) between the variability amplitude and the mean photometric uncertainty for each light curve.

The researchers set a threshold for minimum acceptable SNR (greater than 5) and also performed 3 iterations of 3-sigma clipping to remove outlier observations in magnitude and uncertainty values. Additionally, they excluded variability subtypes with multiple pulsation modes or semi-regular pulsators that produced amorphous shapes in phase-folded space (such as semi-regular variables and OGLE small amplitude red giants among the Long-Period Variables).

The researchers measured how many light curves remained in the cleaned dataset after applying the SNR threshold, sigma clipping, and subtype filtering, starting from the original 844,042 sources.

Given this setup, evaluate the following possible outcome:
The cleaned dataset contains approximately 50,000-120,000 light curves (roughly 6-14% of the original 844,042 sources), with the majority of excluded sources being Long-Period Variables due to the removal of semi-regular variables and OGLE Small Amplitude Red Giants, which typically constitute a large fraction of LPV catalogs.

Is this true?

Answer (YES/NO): NO